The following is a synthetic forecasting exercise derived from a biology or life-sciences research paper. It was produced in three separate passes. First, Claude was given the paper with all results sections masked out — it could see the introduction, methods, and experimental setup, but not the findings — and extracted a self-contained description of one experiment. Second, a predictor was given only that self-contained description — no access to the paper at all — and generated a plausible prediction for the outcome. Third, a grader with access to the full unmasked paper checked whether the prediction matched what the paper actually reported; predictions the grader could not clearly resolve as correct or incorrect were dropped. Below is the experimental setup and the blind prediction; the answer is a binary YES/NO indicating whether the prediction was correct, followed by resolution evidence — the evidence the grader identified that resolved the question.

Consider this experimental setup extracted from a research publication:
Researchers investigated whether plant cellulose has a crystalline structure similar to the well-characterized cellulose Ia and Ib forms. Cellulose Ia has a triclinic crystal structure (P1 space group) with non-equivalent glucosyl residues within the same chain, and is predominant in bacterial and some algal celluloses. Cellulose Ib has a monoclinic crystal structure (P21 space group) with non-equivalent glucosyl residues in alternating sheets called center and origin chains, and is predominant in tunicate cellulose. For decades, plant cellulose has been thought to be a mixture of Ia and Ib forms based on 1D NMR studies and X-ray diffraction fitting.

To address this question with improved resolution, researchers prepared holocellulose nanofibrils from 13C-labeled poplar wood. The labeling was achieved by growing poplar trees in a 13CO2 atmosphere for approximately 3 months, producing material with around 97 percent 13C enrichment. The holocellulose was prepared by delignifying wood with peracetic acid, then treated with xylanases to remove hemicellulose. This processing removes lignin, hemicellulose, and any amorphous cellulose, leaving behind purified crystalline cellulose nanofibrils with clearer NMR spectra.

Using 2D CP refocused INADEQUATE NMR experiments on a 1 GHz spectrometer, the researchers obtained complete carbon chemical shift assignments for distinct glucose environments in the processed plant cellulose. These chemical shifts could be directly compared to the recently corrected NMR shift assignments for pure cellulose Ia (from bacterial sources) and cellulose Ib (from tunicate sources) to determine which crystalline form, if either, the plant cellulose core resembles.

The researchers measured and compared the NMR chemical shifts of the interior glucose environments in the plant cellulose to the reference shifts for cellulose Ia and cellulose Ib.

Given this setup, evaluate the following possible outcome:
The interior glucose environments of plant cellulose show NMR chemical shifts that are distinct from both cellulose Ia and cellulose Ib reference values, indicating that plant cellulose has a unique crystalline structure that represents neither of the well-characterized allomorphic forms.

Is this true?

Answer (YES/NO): NO